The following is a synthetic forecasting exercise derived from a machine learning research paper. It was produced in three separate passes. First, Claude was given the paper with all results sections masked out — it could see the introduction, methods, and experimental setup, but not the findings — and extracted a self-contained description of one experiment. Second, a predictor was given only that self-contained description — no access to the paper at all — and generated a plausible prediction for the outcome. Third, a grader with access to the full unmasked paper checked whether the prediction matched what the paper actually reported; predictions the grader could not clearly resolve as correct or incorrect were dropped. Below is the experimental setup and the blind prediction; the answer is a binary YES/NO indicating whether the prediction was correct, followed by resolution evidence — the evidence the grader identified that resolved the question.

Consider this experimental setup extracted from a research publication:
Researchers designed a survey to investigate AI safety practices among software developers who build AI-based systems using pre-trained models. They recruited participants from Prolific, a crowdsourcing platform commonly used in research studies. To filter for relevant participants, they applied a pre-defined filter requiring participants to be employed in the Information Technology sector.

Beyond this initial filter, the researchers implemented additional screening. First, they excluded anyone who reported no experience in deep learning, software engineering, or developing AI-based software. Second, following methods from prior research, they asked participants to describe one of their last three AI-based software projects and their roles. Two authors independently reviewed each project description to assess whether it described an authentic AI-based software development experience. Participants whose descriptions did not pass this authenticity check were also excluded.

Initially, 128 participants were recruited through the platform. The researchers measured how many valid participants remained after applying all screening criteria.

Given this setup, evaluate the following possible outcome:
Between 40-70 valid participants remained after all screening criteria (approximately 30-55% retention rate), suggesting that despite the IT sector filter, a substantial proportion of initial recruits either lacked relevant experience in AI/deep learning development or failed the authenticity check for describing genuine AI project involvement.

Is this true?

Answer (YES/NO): NO